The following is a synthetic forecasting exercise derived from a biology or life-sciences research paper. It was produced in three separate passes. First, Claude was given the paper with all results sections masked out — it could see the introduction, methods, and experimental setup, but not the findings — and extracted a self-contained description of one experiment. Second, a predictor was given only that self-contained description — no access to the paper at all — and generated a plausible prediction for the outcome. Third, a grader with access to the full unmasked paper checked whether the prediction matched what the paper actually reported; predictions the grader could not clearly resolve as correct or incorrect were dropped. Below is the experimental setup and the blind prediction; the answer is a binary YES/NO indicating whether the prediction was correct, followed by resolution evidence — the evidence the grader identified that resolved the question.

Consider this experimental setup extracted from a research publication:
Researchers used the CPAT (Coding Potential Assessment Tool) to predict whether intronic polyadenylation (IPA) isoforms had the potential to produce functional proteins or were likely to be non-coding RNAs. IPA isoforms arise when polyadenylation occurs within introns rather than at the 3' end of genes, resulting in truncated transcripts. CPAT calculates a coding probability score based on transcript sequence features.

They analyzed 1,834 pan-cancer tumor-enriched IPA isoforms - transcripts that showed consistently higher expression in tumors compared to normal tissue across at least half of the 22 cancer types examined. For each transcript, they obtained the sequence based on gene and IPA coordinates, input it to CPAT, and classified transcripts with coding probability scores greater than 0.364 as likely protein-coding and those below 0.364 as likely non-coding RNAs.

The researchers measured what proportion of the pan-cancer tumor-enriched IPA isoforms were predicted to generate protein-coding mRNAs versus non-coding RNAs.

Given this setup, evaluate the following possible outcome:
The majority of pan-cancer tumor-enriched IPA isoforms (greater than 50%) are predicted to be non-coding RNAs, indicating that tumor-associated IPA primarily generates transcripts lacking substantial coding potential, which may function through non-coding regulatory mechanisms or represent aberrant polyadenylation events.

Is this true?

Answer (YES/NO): YES